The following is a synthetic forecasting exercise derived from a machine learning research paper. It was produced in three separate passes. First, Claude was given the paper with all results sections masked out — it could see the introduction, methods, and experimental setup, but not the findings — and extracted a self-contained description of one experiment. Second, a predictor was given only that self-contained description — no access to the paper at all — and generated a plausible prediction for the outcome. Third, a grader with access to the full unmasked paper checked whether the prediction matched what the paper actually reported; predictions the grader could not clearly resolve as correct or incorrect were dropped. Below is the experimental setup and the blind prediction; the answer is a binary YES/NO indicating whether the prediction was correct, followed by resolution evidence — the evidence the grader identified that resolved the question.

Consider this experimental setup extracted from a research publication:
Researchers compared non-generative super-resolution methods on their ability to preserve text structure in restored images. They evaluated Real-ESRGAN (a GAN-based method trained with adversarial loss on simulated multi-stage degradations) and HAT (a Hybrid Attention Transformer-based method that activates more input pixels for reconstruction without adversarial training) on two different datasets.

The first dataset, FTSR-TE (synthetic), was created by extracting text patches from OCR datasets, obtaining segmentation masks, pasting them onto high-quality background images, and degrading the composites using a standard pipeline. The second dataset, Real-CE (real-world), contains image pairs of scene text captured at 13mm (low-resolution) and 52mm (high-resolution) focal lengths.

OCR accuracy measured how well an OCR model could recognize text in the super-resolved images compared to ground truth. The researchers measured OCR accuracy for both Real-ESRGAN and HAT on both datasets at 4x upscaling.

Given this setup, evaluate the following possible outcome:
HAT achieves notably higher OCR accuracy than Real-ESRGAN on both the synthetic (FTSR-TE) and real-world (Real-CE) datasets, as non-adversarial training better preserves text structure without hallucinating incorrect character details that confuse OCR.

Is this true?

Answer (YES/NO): NO